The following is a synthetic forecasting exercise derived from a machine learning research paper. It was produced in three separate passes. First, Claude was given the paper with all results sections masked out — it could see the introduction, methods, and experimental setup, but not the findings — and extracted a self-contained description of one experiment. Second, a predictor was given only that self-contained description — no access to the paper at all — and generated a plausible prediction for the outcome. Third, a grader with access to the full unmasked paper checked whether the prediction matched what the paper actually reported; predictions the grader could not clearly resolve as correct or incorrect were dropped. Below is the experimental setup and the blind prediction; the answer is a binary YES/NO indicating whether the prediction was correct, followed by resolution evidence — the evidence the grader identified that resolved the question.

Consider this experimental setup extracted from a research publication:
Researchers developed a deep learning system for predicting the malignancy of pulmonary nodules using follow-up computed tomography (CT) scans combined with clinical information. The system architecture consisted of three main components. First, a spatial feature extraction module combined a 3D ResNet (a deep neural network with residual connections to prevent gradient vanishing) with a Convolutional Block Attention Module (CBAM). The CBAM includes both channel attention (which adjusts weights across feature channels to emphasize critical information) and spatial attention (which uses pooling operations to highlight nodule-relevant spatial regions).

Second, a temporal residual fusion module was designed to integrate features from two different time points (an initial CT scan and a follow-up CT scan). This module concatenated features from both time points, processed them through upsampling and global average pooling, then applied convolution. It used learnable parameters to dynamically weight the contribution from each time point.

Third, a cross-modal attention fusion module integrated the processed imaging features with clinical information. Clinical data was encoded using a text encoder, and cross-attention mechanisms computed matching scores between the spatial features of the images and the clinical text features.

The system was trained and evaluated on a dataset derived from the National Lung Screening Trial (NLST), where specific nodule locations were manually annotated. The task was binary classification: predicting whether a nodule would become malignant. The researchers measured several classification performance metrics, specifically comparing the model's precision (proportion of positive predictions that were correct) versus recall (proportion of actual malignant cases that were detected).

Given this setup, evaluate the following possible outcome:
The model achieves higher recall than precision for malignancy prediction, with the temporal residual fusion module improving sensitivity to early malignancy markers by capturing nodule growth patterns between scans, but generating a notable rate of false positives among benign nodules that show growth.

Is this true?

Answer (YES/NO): NO